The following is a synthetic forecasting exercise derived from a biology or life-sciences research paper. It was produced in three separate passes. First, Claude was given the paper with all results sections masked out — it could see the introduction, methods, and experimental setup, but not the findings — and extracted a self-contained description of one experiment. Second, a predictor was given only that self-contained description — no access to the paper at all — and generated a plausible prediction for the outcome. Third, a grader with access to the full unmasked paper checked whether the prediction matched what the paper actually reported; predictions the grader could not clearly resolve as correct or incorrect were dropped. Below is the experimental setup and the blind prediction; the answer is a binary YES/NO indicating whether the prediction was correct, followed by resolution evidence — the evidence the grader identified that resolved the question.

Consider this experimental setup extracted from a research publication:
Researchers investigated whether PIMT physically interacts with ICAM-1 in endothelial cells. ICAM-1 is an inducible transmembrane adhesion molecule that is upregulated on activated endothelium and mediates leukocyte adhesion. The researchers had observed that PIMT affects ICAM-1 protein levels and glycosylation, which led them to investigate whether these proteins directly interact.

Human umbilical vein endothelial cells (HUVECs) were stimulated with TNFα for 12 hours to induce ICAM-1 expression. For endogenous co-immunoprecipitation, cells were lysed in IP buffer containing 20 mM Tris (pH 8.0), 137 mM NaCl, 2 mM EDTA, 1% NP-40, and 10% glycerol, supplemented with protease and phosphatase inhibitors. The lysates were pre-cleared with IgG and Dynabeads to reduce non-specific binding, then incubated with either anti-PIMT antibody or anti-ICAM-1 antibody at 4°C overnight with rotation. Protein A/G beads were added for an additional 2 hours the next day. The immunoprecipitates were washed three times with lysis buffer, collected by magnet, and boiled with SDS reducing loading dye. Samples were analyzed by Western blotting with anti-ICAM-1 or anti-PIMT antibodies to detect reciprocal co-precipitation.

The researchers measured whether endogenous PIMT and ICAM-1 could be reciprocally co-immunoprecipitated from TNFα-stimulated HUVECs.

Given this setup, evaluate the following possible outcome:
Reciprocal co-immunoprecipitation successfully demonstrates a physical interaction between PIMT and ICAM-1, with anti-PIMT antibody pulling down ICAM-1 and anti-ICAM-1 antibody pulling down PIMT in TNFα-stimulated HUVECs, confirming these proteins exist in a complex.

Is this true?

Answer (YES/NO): NO